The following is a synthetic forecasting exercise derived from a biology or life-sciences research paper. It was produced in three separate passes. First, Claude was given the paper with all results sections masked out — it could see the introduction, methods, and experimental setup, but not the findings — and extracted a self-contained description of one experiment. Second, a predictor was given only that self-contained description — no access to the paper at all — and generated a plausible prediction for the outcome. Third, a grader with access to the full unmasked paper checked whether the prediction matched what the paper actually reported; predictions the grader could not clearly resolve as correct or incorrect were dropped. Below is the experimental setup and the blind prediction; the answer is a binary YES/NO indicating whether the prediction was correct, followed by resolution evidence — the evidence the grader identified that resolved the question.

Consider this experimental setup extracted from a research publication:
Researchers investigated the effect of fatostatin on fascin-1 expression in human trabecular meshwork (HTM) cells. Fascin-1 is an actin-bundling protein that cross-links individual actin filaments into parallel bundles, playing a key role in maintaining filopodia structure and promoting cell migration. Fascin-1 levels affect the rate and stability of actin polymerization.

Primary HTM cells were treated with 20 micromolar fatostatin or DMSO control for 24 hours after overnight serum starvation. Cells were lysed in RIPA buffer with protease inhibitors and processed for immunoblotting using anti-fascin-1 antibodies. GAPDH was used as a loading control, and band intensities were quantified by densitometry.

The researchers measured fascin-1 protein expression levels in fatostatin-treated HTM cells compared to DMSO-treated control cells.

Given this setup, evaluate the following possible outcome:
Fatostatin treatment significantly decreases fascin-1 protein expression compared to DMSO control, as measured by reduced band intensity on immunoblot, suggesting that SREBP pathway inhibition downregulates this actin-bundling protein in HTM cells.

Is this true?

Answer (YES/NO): YES